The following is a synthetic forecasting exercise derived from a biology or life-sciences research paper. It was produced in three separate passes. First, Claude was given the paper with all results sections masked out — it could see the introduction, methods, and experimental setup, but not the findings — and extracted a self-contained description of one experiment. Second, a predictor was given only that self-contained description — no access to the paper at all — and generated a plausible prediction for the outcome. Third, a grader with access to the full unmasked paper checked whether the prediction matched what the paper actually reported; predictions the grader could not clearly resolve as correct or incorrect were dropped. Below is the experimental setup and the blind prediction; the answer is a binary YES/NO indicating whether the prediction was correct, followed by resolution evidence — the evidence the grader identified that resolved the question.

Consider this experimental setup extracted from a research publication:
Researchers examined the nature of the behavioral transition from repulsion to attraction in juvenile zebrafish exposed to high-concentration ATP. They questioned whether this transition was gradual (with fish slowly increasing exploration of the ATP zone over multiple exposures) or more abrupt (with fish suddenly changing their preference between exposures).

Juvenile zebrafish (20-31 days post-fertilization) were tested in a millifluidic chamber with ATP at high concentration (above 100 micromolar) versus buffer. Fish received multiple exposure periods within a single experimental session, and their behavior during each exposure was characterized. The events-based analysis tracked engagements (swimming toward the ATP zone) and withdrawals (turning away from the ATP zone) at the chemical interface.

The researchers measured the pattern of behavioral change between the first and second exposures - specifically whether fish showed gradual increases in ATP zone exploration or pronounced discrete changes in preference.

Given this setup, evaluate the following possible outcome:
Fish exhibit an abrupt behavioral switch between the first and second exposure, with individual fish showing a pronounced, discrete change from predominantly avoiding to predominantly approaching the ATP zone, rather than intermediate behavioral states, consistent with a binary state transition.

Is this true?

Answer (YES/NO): YES